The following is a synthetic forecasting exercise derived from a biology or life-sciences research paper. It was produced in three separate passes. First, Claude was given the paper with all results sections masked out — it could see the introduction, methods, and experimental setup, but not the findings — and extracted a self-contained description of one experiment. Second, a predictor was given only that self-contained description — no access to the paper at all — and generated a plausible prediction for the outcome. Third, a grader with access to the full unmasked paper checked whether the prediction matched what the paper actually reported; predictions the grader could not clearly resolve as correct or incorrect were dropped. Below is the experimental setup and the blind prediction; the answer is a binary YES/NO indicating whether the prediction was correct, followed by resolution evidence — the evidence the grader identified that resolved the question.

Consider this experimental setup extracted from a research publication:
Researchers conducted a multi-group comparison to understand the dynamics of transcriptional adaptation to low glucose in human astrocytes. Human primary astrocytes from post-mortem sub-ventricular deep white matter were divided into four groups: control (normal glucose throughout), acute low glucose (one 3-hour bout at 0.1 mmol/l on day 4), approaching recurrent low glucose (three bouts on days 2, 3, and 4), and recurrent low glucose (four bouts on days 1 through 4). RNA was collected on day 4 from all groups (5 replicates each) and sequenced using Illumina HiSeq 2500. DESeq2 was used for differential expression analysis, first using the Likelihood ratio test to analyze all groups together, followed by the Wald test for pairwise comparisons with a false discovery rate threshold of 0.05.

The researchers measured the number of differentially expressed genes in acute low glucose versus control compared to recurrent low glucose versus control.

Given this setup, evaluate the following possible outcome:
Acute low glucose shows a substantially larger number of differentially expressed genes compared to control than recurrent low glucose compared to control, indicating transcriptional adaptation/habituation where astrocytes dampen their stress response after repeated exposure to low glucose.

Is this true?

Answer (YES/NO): YES